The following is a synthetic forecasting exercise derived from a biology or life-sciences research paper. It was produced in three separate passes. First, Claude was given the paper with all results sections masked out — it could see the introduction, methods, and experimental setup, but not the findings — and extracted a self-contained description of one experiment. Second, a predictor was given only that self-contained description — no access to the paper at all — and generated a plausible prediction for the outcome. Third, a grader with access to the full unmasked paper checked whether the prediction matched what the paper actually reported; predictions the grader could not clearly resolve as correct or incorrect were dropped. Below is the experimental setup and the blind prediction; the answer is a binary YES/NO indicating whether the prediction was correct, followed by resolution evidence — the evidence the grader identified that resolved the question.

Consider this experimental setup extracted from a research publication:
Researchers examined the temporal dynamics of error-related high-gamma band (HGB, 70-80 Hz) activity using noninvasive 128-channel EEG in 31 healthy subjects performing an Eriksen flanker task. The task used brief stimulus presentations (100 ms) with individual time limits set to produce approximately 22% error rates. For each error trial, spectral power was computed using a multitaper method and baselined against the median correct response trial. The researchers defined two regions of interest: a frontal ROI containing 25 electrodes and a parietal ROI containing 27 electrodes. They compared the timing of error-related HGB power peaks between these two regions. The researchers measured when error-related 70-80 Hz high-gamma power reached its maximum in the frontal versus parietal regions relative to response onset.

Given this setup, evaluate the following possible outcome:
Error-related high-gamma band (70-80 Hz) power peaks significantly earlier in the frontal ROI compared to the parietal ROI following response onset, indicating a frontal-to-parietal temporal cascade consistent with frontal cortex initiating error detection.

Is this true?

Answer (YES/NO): YES